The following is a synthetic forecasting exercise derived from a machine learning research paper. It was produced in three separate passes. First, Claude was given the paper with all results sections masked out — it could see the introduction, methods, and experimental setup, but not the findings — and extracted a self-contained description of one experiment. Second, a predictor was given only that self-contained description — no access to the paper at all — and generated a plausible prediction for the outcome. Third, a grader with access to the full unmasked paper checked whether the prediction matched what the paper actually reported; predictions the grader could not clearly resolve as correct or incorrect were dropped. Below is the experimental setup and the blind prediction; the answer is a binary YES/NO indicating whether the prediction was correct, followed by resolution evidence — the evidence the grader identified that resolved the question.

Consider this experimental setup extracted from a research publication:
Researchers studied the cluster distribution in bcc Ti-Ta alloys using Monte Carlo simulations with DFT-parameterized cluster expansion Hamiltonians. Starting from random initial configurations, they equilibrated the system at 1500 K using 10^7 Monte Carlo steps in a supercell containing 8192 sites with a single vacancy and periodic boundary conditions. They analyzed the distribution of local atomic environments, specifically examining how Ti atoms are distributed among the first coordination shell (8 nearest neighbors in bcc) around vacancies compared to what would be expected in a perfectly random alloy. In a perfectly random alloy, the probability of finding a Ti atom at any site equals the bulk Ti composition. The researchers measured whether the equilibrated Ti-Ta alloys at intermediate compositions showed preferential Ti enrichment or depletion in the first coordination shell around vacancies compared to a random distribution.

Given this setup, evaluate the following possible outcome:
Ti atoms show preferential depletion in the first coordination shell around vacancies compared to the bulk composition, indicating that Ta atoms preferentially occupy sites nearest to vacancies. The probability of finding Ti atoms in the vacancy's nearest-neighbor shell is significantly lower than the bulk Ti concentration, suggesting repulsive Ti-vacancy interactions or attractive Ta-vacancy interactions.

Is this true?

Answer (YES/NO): NO